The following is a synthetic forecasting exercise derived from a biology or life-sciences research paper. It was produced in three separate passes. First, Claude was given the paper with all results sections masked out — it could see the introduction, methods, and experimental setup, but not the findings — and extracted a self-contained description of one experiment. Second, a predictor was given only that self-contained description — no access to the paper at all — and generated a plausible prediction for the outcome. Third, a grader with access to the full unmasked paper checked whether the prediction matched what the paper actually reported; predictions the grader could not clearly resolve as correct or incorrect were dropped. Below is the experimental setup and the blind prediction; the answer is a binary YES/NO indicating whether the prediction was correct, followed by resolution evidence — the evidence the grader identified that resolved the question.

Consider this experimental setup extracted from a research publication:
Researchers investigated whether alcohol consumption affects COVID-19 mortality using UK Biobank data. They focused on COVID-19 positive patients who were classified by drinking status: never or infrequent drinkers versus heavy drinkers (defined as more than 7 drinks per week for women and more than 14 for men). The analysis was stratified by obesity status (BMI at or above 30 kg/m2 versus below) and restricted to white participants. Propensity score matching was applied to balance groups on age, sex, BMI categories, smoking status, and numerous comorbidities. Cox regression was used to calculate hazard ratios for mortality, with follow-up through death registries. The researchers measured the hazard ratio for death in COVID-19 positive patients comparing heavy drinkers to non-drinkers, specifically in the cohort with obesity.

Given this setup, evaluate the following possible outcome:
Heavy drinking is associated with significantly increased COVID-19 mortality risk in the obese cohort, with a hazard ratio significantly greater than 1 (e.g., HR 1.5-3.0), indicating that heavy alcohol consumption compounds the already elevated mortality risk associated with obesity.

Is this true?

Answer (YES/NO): YES